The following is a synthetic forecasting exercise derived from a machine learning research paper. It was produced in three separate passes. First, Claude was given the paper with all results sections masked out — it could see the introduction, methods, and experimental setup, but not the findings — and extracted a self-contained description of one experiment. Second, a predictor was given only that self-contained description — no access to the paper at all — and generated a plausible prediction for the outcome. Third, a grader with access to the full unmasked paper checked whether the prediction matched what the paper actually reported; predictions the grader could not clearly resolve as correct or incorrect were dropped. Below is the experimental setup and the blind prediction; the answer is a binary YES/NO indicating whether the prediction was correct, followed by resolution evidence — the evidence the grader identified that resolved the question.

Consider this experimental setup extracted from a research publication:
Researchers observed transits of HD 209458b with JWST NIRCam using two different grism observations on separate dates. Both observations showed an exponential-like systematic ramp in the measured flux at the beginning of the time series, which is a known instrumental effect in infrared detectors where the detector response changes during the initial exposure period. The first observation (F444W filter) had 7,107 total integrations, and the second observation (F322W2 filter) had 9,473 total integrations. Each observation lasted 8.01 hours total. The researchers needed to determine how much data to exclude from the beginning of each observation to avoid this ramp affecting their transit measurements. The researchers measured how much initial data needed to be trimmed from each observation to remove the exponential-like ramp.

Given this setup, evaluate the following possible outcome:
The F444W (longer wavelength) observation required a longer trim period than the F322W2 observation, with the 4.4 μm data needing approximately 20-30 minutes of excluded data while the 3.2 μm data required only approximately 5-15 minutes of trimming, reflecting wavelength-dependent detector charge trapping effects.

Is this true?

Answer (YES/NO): NO